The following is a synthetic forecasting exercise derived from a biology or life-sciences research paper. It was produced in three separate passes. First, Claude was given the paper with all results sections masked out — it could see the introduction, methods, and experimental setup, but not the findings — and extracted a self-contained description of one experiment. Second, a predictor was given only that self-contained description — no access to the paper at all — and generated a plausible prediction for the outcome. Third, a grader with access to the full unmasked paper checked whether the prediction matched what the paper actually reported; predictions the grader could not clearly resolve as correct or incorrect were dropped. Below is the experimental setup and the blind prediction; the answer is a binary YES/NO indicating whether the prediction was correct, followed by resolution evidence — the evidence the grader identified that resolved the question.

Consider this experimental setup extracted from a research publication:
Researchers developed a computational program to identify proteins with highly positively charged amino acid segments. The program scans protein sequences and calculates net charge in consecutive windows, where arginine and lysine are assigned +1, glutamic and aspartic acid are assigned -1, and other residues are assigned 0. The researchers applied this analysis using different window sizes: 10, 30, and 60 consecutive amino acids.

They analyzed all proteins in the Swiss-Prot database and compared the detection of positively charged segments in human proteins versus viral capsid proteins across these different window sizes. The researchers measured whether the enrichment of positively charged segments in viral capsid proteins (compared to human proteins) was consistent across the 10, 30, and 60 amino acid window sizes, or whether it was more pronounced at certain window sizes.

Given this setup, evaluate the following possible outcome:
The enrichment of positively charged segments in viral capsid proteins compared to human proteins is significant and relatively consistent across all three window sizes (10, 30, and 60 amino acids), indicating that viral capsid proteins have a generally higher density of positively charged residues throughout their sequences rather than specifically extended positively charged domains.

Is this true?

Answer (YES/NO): NO